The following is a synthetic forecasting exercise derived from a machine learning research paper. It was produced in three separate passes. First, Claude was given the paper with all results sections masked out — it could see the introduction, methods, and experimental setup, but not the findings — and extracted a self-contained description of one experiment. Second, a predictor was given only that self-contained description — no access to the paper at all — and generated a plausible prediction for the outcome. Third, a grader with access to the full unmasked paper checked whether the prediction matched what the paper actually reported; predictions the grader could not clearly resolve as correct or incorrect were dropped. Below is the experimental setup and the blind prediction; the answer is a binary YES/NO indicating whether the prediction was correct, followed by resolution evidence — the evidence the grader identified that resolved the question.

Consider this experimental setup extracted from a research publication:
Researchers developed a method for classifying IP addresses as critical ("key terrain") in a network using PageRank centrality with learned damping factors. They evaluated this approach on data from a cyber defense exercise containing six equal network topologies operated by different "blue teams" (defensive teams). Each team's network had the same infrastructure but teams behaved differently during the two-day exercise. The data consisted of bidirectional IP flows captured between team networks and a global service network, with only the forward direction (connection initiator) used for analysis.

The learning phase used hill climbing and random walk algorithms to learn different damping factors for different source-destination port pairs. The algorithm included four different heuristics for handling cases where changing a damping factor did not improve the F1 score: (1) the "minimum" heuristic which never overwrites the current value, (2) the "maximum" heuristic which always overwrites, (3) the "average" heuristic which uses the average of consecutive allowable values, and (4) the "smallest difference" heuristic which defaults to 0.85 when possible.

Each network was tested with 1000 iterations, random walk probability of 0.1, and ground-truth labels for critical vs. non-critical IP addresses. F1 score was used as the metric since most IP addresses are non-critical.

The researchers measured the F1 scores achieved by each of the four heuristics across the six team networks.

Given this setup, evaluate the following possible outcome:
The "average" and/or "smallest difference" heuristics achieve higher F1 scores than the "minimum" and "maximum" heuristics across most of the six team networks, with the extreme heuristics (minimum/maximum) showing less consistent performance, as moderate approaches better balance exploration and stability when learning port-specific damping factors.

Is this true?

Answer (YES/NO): NO